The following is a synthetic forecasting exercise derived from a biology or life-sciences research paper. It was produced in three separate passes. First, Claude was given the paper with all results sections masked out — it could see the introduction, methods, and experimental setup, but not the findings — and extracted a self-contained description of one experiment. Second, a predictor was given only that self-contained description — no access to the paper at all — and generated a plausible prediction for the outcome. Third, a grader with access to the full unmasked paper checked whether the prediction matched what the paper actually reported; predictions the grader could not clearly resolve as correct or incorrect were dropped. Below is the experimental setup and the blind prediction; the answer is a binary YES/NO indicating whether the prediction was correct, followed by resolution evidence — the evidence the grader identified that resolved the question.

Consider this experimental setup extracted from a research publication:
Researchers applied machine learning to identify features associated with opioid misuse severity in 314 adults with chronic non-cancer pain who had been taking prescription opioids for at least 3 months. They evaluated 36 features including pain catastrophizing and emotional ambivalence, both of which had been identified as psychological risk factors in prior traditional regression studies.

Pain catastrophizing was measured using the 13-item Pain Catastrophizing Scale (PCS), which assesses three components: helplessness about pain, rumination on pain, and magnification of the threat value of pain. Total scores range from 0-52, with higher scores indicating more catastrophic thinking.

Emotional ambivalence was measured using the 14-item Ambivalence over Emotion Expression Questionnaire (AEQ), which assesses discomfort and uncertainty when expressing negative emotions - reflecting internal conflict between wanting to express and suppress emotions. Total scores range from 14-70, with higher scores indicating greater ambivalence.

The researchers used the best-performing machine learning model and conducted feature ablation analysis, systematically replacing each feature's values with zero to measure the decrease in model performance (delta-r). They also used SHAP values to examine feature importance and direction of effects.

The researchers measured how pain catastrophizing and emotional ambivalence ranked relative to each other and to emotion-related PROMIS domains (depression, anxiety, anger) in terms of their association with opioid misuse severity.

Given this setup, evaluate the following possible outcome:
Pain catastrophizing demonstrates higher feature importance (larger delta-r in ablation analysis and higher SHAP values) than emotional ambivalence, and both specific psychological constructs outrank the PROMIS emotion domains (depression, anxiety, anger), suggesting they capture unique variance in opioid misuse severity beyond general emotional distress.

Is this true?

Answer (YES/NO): NO